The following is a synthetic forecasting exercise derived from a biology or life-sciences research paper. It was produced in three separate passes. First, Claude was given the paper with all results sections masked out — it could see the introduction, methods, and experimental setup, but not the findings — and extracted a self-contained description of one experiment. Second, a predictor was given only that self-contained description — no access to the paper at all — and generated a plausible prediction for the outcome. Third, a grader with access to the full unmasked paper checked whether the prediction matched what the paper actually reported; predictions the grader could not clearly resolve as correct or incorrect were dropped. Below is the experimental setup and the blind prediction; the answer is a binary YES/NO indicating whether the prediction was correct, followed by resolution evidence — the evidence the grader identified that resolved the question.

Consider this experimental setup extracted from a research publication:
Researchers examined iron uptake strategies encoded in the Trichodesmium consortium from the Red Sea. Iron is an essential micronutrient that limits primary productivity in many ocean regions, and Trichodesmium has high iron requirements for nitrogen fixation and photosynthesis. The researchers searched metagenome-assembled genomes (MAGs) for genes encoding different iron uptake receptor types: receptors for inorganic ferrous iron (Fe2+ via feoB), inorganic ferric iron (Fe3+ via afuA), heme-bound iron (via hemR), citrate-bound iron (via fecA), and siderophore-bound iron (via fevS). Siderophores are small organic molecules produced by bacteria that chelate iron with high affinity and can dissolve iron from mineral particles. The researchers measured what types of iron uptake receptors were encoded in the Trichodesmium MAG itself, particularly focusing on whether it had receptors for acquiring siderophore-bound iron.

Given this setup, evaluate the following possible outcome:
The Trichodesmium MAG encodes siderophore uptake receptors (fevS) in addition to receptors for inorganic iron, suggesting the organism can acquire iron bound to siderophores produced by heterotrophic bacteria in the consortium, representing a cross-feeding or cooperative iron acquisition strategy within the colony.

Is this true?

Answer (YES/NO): NO